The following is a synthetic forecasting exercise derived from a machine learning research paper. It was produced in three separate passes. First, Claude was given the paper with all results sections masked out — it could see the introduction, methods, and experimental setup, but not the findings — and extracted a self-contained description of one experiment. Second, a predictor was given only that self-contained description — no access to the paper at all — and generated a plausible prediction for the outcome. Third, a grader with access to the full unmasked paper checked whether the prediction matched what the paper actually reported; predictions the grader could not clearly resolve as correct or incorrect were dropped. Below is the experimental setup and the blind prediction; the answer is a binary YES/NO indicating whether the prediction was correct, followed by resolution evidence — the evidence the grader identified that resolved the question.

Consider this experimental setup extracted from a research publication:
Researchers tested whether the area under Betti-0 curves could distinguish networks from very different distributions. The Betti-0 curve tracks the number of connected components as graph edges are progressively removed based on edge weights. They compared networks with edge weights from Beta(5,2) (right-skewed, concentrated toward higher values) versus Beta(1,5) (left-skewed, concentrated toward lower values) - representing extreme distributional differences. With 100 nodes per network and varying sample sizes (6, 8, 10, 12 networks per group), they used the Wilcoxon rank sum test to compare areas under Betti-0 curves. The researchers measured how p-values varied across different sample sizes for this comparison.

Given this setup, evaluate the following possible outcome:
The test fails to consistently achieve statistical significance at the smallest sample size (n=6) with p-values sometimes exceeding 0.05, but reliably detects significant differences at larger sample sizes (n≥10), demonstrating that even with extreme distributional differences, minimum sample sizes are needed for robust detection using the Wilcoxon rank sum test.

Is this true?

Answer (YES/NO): NO